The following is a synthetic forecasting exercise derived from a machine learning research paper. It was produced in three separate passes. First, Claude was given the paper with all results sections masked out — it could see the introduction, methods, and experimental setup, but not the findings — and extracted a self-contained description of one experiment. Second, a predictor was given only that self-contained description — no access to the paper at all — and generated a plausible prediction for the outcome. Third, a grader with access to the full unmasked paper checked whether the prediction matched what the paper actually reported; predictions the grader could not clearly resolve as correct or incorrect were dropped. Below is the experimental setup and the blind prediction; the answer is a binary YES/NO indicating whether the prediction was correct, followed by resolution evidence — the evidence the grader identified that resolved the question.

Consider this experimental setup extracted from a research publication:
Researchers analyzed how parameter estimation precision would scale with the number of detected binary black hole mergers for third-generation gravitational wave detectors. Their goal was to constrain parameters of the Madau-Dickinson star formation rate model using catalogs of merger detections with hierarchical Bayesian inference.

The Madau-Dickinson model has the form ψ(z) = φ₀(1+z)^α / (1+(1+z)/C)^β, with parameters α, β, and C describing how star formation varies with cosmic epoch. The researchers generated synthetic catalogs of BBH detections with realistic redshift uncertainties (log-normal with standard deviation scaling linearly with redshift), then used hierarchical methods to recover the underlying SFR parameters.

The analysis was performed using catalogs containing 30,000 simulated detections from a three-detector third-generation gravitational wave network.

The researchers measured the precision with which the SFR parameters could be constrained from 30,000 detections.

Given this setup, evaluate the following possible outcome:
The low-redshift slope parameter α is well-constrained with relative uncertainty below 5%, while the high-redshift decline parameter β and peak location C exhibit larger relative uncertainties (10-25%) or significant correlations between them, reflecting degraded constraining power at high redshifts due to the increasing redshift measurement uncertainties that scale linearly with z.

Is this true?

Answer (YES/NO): NO